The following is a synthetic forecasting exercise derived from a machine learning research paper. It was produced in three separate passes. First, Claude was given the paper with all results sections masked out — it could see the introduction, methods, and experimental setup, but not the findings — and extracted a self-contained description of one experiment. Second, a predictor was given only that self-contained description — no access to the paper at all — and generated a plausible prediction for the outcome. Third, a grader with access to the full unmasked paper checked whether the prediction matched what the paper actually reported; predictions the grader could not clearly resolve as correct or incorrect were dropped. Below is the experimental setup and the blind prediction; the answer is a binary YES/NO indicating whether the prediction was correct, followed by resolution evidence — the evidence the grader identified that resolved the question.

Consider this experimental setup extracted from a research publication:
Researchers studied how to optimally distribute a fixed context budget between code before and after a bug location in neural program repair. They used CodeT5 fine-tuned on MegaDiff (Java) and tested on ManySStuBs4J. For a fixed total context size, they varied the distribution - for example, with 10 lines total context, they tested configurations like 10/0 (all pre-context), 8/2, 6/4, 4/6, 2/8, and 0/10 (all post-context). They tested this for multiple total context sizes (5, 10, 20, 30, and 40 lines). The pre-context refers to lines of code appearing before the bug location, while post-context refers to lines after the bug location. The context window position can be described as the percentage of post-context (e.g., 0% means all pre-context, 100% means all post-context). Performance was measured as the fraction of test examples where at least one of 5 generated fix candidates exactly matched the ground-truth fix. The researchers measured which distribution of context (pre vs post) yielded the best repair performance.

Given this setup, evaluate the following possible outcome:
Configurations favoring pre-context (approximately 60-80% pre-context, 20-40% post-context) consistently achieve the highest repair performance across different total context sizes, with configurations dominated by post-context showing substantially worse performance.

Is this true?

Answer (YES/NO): NO